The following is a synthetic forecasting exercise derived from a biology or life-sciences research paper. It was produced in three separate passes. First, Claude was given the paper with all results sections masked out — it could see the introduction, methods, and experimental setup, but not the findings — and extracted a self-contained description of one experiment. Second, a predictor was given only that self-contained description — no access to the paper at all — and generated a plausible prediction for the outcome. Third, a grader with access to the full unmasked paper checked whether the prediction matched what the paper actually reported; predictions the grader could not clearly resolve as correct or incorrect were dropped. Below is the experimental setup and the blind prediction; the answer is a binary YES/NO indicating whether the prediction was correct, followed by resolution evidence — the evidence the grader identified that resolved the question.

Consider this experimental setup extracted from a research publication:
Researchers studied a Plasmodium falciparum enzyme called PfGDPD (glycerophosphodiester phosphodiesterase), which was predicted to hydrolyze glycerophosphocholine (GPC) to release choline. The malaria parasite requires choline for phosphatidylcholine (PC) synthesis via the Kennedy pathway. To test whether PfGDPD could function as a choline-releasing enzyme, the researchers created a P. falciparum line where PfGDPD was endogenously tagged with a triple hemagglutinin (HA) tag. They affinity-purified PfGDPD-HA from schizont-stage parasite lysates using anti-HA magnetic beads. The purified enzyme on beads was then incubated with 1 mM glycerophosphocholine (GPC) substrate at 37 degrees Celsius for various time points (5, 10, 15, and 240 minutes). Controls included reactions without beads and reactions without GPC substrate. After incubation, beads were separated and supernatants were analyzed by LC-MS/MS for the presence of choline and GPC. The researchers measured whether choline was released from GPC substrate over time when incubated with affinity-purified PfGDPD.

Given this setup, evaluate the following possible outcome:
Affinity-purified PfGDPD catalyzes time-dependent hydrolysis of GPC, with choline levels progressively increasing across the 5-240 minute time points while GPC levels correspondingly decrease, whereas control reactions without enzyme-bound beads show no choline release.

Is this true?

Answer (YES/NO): YES